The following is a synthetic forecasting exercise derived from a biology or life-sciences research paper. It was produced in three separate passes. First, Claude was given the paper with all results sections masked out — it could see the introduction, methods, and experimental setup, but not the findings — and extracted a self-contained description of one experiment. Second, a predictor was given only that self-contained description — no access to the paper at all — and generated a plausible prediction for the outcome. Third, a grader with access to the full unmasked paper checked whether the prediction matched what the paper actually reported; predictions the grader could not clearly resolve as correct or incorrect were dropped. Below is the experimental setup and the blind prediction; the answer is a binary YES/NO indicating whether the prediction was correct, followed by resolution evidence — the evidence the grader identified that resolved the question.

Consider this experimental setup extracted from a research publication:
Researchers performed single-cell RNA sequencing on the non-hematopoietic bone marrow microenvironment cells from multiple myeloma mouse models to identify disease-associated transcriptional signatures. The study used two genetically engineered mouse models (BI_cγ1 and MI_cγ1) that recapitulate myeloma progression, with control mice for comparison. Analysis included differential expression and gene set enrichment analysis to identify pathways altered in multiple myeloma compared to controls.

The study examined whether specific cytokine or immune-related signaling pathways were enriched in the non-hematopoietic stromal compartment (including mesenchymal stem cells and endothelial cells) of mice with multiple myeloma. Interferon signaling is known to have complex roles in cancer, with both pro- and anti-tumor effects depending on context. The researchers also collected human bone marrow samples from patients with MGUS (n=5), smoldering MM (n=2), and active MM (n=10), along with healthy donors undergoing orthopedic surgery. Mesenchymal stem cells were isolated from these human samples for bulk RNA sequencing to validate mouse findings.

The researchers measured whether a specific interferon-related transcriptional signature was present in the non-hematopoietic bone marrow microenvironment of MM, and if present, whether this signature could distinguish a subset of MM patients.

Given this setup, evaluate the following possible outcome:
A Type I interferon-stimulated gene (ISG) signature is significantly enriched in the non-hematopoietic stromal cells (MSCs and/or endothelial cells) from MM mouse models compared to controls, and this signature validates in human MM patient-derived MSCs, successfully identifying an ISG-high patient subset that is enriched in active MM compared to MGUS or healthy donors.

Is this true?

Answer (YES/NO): NO